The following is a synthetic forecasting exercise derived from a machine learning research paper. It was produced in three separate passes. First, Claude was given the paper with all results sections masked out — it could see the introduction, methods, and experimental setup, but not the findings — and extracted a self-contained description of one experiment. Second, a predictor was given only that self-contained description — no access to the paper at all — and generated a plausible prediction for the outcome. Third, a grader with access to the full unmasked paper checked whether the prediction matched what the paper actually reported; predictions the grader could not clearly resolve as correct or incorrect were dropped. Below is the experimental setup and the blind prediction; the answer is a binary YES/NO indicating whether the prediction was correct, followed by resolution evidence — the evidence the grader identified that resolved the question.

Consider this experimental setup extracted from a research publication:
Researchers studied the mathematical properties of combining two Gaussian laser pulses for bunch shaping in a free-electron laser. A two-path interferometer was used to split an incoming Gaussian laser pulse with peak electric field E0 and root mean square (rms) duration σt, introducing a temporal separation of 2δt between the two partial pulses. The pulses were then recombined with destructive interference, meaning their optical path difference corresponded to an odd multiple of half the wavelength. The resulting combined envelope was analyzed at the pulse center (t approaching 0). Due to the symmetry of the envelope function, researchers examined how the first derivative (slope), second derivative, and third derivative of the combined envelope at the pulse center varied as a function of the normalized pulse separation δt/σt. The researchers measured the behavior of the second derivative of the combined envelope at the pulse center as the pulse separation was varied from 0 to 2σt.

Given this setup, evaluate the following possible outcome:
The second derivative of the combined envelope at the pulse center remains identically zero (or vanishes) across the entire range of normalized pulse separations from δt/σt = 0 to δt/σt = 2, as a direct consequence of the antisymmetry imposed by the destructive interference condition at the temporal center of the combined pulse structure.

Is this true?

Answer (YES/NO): YES